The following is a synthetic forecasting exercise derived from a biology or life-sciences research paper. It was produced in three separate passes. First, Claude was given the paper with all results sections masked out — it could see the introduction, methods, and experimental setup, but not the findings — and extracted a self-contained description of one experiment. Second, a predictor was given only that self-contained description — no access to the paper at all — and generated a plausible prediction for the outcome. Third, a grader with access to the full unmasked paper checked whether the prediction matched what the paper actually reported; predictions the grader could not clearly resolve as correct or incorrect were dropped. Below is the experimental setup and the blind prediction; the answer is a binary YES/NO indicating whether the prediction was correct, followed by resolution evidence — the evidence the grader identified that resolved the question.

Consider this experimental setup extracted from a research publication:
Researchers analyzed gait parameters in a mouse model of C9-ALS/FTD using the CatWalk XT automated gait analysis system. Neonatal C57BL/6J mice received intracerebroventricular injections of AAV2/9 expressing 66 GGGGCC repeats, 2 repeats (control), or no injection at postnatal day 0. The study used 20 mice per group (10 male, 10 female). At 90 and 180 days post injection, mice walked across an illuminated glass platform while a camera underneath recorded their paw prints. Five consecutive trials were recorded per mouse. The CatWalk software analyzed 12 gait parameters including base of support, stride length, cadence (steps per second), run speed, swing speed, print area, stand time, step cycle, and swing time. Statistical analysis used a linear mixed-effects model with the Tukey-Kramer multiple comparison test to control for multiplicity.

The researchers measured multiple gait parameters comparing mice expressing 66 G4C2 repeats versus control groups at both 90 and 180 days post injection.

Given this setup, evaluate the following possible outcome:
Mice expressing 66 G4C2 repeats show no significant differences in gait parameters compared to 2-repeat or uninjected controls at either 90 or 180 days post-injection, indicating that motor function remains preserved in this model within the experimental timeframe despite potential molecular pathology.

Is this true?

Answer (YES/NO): YES